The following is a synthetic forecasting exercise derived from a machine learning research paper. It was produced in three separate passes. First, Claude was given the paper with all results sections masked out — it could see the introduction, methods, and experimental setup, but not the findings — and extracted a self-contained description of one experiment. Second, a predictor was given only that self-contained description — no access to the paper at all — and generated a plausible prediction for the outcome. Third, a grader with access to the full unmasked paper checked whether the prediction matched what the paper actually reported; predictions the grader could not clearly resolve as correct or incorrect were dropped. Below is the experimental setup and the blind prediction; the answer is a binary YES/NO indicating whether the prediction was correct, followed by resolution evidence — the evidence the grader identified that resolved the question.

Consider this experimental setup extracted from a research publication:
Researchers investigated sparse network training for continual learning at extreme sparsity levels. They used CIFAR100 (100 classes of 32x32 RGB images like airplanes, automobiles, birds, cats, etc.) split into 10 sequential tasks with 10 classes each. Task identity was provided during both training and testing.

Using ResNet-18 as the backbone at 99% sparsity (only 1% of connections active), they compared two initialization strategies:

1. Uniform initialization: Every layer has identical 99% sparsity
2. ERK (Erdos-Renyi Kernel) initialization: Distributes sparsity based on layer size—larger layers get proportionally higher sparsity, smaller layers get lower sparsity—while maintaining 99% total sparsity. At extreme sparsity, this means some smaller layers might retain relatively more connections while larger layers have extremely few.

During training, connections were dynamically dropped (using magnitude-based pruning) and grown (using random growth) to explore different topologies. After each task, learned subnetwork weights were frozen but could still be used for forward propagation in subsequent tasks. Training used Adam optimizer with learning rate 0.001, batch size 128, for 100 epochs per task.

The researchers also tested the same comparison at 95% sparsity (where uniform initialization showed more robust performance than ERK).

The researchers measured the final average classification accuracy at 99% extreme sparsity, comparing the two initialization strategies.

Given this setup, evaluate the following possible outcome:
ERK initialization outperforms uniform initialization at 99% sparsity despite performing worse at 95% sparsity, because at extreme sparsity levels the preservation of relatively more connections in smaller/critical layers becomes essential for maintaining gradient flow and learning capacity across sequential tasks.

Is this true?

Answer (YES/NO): YES